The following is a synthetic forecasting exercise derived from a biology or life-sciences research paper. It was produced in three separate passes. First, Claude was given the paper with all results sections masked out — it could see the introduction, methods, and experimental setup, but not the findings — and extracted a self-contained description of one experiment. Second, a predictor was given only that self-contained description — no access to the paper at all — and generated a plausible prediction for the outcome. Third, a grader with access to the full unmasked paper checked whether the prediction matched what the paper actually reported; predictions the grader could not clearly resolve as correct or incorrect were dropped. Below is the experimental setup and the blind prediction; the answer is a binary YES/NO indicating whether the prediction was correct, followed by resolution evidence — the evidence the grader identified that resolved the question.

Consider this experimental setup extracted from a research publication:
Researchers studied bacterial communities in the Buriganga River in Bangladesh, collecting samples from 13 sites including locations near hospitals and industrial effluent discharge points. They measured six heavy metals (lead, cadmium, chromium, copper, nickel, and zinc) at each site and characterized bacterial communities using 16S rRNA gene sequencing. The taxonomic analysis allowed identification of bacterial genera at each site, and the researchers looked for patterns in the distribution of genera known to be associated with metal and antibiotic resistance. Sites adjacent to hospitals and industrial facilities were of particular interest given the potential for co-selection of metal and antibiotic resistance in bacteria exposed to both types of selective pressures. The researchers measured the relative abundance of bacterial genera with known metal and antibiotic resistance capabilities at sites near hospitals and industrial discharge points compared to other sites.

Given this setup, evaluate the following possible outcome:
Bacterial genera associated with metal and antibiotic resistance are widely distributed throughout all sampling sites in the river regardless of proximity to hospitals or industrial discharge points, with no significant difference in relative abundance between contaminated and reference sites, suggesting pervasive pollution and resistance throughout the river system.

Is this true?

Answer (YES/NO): NO